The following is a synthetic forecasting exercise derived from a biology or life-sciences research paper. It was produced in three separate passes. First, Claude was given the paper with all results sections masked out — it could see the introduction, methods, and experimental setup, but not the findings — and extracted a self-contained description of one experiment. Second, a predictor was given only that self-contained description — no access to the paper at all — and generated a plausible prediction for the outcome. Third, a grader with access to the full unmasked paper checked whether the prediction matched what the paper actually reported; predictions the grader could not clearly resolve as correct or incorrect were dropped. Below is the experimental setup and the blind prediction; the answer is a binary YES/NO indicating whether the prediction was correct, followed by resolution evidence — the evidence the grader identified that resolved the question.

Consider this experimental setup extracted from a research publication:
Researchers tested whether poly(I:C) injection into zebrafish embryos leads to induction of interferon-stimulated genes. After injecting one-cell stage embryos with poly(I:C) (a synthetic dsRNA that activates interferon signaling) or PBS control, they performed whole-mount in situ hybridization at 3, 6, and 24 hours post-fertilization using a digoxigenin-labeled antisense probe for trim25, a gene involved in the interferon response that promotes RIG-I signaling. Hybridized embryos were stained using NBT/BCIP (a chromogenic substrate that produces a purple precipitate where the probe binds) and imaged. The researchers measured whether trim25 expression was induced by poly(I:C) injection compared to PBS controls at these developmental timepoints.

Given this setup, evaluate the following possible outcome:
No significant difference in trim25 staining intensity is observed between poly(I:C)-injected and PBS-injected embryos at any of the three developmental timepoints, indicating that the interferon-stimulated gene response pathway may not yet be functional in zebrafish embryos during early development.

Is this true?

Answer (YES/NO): NO